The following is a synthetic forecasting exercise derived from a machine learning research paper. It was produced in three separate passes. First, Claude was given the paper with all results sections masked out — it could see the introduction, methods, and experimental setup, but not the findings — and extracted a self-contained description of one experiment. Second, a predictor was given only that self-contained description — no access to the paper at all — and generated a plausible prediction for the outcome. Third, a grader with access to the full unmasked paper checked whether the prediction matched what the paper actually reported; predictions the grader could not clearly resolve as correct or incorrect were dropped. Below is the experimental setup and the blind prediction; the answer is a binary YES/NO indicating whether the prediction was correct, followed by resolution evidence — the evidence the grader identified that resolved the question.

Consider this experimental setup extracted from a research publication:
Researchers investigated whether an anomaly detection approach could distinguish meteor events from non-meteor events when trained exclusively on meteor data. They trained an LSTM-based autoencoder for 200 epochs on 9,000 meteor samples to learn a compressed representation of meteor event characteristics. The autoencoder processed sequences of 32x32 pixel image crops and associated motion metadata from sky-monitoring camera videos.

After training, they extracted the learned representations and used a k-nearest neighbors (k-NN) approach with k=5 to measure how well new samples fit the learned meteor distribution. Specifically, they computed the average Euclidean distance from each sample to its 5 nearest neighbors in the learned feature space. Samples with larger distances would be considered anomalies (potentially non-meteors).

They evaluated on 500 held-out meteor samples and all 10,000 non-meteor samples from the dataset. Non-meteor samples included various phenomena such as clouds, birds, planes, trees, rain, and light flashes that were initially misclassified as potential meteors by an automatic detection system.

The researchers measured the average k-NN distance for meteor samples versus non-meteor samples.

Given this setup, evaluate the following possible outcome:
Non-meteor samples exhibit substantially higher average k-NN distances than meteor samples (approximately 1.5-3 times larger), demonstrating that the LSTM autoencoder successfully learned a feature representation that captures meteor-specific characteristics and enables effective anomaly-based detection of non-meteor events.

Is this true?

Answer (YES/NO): NO